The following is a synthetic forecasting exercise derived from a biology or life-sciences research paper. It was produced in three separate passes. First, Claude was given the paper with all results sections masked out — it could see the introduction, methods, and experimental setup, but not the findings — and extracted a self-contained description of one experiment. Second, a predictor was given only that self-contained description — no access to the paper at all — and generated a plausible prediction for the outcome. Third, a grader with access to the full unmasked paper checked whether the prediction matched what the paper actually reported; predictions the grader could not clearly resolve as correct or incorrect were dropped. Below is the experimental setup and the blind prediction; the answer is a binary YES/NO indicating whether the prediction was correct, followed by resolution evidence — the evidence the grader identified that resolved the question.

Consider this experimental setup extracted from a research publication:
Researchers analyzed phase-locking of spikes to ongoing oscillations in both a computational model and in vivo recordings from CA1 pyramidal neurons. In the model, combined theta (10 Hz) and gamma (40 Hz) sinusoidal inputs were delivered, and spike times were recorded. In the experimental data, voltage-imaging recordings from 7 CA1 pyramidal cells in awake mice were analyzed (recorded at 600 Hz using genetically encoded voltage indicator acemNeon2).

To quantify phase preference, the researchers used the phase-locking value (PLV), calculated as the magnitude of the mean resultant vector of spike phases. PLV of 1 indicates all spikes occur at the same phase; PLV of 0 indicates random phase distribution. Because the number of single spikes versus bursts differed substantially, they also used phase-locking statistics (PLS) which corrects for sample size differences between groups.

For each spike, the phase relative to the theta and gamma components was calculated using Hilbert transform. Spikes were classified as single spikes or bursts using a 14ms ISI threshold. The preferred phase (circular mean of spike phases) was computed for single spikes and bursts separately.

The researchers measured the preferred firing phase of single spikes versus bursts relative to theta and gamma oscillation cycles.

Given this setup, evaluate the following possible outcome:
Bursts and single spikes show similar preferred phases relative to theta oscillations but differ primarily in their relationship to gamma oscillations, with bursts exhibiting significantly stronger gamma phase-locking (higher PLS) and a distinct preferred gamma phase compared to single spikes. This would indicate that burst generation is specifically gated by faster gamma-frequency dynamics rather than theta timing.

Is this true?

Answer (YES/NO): NO